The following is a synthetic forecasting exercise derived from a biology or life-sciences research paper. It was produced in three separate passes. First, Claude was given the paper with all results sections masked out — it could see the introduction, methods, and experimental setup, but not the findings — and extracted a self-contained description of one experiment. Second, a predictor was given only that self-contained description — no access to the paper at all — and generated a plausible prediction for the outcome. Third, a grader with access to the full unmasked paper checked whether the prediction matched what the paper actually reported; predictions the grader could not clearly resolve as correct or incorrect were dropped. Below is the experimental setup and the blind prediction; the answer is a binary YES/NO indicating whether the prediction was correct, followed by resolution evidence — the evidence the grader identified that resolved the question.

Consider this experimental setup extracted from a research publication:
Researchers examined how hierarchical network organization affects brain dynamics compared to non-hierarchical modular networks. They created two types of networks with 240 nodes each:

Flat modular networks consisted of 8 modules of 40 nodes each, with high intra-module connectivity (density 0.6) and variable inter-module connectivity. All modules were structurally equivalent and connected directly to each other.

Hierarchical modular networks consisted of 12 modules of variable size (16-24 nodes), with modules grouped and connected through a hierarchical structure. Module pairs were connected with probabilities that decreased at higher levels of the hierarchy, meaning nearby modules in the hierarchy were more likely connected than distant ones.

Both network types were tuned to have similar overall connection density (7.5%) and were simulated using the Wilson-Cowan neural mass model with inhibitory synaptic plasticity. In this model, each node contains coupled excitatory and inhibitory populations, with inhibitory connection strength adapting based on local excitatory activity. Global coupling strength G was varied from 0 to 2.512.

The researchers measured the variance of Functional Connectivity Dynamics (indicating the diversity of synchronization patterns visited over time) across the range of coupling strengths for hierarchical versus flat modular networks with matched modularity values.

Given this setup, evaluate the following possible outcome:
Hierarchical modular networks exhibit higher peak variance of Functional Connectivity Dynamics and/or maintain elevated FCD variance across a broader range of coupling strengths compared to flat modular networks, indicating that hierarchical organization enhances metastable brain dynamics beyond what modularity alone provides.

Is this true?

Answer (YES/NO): NO